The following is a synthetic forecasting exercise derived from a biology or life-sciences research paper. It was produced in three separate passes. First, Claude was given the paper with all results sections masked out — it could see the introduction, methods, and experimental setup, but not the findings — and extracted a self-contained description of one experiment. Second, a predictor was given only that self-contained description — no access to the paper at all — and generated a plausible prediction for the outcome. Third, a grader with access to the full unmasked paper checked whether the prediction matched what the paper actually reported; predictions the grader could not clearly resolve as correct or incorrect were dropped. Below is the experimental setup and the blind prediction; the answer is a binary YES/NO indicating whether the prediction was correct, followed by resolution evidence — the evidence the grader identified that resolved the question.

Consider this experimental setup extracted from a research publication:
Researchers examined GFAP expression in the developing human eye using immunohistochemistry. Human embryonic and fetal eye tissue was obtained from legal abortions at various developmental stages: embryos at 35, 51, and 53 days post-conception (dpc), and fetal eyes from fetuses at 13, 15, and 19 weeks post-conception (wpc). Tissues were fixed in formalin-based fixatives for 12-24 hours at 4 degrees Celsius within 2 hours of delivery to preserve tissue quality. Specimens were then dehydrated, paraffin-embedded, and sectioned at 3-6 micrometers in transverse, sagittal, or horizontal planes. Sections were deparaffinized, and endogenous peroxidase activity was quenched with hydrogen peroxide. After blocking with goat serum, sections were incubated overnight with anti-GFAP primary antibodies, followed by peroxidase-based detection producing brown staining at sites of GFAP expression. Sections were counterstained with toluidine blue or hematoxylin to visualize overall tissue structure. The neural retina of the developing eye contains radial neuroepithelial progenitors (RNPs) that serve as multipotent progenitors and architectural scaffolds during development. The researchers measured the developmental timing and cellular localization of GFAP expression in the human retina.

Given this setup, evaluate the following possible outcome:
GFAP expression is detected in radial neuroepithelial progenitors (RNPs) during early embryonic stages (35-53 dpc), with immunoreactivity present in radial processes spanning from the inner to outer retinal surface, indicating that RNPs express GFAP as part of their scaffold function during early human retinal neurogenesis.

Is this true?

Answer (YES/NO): YES